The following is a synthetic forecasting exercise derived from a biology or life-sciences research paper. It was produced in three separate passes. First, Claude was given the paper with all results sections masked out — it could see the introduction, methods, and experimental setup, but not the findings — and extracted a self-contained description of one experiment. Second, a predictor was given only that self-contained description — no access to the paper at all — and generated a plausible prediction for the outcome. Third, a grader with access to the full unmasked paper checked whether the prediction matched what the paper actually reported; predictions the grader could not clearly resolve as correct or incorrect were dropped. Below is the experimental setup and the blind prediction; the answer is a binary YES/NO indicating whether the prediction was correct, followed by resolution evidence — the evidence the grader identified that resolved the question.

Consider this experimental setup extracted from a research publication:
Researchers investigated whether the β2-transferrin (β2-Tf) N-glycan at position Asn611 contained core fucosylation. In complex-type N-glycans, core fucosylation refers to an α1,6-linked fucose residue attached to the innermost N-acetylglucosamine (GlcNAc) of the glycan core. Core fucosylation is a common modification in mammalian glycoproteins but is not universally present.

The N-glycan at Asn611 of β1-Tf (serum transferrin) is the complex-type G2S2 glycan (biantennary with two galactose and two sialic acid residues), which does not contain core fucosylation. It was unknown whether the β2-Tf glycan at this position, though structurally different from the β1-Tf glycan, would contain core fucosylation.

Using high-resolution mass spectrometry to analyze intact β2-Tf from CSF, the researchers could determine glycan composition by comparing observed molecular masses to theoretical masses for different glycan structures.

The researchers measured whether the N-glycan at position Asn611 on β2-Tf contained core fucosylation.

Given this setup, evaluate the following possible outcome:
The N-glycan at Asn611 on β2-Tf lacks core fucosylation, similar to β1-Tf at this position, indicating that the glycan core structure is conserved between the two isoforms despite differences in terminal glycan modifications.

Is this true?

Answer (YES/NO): NO